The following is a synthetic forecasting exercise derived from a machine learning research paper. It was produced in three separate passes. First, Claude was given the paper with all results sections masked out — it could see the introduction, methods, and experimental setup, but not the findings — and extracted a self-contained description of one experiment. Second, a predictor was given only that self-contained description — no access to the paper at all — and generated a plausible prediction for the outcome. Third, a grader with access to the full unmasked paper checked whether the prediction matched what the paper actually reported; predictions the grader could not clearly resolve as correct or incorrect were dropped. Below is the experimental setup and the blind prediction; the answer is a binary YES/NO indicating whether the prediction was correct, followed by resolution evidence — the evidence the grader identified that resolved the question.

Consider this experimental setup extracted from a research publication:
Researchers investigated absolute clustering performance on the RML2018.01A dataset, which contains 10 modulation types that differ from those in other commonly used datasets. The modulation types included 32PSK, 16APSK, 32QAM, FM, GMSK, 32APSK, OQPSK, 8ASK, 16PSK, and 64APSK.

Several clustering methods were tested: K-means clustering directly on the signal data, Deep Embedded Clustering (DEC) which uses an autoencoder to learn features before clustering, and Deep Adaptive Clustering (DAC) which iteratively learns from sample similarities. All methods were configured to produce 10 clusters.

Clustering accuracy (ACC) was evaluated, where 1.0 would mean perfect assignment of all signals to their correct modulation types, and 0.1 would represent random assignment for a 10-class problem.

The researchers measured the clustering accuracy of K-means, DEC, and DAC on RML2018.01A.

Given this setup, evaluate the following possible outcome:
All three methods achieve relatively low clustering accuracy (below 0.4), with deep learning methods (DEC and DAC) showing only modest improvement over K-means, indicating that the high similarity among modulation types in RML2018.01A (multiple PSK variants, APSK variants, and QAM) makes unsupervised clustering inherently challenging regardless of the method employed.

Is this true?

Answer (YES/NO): NO